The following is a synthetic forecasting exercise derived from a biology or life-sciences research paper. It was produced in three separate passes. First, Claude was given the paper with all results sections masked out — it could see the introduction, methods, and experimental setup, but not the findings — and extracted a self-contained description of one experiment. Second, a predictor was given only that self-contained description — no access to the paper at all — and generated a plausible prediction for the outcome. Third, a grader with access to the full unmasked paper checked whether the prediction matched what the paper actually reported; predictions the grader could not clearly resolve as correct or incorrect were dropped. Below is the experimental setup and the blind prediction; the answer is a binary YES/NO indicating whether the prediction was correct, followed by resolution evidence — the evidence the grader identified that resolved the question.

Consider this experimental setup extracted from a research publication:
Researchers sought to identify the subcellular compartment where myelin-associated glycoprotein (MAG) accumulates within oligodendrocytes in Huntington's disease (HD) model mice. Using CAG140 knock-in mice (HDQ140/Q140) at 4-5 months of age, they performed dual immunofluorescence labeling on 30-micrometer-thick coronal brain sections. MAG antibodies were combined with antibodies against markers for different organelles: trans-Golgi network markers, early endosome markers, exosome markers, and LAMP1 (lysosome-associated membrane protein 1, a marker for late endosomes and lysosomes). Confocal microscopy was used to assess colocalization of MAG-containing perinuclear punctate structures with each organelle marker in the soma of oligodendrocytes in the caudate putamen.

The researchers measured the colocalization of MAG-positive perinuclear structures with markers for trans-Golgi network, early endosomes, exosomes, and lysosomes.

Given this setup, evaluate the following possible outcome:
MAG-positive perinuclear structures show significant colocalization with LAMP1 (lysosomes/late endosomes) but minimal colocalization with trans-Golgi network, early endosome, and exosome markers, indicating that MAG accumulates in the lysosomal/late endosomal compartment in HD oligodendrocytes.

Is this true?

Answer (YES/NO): NO